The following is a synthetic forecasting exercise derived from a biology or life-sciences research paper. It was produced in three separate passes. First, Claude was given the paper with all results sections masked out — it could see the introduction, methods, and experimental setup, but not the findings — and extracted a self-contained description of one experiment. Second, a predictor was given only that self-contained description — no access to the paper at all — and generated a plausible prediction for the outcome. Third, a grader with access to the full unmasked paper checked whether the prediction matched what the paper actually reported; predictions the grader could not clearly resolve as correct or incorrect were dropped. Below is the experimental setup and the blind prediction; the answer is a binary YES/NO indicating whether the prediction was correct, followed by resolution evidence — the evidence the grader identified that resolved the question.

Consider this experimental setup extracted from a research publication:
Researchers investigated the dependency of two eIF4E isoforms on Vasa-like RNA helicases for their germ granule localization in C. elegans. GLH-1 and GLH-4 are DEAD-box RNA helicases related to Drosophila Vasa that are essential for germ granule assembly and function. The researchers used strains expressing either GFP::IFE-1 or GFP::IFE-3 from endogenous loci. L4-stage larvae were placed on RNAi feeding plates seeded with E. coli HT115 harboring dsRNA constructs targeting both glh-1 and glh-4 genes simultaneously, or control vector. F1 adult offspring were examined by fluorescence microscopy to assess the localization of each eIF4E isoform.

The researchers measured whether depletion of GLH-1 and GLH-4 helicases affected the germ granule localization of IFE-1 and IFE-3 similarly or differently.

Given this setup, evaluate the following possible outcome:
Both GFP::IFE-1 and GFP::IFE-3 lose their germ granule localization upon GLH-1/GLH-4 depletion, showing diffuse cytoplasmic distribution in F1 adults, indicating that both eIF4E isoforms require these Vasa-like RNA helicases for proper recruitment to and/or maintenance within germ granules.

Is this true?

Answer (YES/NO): NO